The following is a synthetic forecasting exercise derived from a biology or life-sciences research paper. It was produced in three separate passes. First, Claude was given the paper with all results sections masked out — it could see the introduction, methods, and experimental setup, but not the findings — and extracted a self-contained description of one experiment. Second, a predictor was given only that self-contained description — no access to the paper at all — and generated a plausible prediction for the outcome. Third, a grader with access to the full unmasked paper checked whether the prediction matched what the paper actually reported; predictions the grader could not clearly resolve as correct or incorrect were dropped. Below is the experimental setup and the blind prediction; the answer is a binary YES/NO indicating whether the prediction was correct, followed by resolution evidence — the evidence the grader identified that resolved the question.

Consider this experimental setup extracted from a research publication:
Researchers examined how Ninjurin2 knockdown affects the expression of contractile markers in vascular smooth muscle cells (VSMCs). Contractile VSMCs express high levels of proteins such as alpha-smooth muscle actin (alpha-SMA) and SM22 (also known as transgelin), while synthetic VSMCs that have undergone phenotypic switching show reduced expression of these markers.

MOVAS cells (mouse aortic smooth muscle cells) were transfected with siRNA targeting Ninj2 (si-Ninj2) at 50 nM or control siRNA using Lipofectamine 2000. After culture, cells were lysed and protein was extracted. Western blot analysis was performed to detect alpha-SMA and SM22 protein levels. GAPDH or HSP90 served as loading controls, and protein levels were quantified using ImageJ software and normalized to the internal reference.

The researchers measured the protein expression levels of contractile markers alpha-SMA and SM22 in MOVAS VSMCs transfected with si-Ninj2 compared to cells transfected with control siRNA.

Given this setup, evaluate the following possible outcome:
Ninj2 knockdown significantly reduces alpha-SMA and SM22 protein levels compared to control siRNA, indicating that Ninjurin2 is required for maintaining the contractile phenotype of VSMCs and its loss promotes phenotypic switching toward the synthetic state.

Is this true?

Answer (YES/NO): YES